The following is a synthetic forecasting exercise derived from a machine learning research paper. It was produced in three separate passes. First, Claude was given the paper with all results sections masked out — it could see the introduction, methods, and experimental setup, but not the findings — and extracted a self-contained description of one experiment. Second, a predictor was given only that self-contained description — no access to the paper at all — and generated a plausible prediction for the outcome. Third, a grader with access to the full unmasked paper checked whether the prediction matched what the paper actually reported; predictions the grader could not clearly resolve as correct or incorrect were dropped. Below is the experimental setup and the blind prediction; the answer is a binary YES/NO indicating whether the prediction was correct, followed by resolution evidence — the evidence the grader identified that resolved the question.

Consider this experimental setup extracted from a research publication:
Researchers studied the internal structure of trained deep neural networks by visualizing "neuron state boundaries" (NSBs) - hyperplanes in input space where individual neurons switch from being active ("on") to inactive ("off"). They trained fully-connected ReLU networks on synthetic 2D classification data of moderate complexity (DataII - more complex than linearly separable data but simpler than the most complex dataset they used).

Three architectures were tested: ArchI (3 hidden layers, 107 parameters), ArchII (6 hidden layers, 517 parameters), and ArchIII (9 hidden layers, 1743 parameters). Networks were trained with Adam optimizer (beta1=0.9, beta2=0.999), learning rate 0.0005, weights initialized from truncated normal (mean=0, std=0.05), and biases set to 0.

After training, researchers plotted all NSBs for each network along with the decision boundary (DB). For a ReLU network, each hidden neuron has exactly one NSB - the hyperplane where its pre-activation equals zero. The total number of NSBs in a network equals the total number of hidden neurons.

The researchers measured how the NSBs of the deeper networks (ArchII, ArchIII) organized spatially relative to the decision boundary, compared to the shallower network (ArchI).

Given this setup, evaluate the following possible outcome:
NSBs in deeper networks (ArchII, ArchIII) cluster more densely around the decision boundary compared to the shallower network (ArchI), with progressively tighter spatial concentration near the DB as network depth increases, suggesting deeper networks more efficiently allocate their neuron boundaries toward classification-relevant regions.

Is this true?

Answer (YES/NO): NO